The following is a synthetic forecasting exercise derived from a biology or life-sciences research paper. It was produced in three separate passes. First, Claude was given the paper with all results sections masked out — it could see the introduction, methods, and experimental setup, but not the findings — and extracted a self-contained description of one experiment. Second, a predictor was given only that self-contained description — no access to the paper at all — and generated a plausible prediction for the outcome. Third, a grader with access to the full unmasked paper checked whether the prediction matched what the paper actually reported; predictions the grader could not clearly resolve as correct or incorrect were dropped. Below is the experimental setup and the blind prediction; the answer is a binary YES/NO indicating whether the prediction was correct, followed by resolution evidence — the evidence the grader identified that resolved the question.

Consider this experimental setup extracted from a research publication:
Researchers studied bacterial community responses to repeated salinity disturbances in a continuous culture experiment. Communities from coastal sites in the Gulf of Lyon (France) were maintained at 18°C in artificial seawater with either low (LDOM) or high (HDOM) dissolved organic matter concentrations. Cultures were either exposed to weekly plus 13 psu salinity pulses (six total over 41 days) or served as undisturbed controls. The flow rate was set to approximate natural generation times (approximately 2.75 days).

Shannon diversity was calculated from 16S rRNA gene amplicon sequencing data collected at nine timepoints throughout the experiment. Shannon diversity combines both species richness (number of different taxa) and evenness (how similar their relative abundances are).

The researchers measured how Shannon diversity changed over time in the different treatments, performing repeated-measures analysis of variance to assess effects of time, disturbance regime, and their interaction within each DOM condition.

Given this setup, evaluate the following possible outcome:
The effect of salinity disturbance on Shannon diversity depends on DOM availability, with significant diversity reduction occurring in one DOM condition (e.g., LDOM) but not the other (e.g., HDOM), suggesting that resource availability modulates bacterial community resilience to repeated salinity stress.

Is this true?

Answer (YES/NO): NO